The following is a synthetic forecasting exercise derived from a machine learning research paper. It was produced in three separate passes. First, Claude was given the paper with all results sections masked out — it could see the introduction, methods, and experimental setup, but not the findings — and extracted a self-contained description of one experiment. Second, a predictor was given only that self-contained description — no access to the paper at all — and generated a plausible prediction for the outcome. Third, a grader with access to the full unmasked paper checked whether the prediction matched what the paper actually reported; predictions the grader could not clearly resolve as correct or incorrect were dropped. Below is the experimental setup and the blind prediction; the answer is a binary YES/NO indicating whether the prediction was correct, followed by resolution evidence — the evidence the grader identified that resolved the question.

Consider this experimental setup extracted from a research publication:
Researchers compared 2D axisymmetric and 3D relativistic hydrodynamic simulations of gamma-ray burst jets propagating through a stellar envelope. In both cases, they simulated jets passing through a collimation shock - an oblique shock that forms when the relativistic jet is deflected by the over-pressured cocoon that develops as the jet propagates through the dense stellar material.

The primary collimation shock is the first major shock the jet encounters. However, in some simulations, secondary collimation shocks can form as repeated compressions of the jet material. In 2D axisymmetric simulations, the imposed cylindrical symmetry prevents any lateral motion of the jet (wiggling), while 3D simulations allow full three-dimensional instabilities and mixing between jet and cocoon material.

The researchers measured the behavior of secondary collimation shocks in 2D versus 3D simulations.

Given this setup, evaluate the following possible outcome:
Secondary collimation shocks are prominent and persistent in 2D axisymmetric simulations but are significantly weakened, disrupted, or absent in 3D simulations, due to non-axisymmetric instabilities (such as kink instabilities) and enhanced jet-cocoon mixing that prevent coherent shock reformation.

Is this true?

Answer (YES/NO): YES